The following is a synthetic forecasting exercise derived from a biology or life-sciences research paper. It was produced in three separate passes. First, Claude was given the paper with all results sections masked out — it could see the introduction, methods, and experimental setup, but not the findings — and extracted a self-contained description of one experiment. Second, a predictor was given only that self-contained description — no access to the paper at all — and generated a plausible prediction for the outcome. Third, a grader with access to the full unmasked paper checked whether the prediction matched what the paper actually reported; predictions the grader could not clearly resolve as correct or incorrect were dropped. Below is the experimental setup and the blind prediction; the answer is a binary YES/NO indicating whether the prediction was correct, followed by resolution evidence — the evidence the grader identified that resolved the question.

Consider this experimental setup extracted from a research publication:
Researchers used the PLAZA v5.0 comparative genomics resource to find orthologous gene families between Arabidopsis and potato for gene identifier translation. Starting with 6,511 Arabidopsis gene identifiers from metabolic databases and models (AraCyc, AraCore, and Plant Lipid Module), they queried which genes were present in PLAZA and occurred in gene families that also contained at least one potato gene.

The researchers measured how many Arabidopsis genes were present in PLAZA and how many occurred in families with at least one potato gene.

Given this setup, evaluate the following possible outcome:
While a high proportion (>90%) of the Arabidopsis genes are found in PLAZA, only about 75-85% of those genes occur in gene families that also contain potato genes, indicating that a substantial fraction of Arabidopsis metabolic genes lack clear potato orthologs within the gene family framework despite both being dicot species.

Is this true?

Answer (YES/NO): NO